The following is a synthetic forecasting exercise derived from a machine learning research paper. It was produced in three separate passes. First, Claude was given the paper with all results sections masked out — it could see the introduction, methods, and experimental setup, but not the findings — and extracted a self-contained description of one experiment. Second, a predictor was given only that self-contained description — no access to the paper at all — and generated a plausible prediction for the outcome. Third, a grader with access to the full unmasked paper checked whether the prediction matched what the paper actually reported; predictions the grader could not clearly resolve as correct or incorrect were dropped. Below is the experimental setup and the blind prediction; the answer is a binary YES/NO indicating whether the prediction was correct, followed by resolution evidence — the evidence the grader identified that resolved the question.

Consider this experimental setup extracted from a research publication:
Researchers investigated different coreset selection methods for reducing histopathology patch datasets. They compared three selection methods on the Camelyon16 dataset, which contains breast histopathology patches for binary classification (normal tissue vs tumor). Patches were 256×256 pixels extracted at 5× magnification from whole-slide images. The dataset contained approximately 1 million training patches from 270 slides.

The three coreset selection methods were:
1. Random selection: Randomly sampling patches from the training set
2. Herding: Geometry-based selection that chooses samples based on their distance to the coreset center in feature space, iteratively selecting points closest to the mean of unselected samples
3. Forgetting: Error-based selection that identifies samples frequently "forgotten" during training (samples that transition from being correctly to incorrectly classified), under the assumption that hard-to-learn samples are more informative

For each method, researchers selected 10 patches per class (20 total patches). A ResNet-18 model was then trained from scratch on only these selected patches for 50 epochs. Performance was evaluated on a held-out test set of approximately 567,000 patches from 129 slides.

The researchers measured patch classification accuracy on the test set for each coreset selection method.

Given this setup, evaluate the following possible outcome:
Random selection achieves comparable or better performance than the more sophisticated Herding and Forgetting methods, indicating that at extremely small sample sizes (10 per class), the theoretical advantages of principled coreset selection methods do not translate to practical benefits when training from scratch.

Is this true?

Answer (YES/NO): NO